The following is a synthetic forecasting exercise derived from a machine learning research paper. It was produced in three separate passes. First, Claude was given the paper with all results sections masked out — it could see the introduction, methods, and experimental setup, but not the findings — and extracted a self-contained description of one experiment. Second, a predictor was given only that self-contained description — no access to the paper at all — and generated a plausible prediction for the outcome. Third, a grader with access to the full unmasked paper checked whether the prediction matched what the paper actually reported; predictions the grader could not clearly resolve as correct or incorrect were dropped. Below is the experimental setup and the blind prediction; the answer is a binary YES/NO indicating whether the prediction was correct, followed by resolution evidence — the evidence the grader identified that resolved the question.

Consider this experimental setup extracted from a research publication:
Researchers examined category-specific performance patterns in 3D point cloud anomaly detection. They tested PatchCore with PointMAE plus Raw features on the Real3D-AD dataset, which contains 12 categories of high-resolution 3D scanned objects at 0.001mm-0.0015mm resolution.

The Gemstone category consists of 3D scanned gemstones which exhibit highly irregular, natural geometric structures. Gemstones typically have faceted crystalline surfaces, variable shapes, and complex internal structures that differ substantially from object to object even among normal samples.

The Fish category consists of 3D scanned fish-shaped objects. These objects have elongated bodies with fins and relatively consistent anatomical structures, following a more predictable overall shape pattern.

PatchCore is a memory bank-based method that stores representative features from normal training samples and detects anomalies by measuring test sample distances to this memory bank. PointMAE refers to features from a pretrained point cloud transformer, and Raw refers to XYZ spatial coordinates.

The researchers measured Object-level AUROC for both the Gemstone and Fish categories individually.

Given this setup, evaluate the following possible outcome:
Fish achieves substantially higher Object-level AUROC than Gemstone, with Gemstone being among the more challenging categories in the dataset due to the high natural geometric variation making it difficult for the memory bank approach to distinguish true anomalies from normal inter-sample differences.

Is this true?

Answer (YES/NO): YES